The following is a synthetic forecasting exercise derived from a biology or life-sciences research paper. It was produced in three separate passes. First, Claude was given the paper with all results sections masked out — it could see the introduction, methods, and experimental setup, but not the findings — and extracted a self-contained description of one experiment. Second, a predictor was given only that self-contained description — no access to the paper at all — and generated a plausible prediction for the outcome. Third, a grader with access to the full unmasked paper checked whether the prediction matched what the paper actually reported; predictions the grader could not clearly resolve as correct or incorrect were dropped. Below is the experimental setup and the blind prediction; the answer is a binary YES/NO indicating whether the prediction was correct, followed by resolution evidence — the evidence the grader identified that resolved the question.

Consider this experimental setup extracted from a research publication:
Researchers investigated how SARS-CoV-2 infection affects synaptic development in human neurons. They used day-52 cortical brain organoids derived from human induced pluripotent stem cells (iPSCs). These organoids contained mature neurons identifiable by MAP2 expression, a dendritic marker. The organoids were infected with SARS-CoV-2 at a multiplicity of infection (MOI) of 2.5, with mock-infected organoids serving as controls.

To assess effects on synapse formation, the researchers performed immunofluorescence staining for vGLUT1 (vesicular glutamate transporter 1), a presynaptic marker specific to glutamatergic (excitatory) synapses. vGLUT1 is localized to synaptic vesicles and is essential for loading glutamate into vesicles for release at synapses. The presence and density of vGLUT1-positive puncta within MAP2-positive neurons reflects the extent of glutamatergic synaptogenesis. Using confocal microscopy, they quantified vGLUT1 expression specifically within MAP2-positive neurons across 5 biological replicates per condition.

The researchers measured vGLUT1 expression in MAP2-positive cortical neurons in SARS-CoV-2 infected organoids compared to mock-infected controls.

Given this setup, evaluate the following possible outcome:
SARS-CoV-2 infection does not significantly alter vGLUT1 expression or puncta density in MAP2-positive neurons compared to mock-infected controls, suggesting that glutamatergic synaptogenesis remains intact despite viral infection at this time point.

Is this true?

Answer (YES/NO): NO